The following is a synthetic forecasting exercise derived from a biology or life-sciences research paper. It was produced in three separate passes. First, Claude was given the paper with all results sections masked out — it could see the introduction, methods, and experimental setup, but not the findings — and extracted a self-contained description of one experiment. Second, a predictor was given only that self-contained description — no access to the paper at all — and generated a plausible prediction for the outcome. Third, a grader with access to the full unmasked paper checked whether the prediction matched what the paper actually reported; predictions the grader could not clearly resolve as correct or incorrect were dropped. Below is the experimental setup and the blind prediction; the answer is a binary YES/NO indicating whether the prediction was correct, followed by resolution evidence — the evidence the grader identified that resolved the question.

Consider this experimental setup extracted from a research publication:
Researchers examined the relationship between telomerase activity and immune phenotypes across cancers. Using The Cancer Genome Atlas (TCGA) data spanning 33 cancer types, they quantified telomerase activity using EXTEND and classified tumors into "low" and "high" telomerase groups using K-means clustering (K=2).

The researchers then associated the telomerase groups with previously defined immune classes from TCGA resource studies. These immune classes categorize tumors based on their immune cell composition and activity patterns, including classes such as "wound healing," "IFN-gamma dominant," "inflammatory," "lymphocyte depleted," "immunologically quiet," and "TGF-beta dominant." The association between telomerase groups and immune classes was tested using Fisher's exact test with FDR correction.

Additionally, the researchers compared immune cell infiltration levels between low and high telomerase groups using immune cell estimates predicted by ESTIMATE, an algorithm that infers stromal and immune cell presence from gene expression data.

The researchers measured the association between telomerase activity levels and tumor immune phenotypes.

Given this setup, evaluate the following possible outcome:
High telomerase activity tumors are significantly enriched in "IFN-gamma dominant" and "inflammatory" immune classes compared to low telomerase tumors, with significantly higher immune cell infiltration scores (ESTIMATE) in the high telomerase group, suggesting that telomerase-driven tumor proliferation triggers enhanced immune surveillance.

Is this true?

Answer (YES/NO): NO